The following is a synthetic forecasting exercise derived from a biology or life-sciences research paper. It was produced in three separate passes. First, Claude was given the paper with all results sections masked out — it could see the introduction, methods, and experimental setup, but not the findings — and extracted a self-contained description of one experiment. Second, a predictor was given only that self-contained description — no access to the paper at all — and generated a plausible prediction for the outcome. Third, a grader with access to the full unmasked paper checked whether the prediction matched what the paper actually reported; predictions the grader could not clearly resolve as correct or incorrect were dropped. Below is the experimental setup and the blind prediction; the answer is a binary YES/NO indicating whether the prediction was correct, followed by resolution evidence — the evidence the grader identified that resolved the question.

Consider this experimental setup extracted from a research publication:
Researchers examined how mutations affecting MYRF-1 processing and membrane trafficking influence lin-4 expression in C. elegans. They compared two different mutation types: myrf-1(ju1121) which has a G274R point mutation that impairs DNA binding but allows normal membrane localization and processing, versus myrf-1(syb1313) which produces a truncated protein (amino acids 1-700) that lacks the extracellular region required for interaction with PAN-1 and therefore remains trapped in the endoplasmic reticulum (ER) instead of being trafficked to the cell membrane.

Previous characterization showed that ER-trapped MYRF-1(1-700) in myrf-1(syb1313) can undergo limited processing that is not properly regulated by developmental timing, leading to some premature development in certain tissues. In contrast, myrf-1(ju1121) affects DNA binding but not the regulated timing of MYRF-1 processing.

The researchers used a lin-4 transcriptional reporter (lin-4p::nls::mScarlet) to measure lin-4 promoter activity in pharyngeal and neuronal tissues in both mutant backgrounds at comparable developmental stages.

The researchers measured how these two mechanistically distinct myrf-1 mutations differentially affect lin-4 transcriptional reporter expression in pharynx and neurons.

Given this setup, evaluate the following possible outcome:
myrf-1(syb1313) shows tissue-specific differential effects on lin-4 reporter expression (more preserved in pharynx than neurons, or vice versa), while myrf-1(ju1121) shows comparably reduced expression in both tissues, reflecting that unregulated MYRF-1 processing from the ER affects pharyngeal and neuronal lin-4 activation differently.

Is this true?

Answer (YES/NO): NO